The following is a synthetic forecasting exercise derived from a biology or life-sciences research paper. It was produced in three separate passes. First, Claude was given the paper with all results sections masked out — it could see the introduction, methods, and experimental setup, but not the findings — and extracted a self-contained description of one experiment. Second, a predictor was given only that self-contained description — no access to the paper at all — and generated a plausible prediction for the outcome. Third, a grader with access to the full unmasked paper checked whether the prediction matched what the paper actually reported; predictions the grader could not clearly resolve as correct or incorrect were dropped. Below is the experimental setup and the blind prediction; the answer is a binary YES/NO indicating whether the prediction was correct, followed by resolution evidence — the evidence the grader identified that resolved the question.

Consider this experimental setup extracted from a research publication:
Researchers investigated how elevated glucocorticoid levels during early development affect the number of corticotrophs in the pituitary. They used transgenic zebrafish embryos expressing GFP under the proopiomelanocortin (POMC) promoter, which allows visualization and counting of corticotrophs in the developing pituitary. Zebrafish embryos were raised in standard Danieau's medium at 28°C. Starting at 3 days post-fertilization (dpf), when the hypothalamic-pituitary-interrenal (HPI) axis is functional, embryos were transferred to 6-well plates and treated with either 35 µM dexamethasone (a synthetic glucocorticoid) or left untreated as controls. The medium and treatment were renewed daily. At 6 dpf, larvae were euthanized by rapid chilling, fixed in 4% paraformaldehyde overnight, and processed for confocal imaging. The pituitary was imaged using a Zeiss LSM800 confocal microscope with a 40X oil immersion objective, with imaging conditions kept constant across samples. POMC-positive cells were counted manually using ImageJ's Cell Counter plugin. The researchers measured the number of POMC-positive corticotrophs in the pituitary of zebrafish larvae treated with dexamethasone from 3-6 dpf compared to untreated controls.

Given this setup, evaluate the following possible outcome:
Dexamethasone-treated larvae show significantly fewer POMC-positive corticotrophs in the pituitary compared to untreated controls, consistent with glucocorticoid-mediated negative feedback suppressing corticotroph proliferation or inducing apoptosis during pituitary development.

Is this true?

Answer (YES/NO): YES